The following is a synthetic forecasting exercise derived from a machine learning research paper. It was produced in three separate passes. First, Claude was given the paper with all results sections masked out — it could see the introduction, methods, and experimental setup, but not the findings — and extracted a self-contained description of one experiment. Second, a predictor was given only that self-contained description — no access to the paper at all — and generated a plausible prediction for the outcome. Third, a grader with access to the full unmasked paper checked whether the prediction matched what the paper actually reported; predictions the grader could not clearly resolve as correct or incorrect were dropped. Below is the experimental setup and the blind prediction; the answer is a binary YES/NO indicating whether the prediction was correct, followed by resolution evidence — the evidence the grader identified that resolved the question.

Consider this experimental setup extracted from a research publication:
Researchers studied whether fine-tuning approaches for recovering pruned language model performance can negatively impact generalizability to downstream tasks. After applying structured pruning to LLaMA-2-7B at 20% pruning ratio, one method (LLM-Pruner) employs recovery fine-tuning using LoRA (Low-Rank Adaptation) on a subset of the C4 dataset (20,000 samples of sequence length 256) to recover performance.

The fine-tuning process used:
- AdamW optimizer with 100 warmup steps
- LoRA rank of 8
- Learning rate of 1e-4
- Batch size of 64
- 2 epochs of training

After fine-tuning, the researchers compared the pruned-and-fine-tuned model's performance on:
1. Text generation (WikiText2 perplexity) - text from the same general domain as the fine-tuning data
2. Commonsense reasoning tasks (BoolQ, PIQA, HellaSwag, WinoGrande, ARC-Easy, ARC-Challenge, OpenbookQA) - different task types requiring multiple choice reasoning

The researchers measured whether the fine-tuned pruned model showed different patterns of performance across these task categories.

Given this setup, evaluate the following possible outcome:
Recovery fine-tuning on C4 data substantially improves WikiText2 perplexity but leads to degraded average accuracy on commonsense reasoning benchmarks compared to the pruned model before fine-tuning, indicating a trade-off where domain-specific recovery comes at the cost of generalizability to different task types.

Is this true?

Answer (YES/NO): NO